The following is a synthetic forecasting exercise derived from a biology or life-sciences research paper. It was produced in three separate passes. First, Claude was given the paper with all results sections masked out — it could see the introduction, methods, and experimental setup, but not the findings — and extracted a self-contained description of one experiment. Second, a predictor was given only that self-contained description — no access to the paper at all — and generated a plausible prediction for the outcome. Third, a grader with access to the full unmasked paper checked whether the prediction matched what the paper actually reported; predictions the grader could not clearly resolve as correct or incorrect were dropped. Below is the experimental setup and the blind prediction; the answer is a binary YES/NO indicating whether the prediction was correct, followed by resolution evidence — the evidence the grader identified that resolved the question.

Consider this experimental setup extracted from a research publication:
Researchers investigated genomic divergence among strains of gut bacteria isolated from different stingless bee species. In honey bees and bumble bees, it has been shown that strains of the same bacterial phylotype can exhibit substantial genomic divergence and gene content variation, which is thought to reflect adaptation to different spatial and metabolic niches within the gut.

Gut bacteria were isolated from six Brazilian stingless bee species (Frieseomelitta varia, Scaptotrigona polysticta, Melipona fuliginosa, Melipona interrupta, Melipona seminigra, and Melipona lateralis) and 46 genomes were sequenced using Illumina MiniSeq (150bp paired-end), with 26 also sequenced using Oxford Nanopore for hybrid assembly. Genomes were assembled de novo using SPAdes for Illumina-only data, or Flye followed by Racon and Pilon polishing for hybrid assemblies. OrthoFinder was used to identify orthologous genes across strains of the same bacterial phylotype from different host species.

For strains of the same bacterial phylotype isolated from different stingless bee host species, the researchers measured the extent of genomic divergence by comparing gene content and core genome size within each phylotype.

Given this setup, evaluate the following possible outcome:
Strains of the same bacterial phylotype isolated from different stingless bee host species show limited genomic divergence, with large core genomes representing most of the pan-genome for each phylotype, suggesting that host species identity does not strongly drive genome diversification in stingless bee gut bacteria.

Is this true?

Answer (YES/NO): NO